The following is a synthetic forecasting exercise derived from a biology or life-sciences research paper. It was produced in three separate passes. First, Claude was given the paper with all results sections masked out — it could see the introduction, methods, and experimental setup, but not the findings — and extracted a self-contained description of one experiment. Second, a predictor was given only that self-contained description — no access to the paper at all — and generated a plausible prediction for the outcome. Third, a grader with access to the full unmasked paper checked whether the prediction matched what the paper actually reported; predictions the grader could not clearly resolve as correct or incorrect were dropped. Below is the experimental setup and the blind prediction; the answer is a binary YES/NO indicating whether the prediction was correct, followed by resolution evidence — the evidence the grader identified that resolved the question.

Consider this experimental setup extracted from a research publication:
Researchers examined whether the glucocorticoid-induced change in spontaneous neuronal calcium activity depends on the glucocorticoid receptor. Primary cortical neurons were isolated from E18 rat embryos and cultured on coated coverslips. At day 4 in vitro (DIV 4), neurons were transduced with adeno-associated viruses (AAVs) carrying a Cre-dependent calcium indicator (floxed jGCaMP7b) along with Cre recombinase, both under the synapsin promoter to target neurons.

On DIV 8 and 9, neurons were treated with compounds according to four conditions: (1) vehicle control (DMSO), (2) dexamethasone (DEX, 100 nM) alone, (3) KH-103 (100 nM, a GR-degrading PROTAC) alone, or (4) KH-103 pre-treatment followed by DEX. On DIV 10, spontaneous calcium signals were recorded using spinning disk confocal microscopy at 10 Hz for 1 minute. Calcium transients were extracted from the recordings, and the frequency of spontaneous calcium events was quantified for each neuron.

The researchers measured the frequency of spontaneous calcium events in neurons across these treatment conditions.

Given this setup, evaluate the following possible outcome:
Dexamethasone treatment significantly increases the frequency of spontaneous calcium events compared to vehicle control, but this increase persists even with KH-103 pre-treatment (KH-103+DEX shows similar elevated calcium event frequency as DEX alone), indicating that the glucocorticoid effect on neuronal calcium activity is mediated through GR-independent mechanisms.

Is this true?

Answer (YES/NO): NO